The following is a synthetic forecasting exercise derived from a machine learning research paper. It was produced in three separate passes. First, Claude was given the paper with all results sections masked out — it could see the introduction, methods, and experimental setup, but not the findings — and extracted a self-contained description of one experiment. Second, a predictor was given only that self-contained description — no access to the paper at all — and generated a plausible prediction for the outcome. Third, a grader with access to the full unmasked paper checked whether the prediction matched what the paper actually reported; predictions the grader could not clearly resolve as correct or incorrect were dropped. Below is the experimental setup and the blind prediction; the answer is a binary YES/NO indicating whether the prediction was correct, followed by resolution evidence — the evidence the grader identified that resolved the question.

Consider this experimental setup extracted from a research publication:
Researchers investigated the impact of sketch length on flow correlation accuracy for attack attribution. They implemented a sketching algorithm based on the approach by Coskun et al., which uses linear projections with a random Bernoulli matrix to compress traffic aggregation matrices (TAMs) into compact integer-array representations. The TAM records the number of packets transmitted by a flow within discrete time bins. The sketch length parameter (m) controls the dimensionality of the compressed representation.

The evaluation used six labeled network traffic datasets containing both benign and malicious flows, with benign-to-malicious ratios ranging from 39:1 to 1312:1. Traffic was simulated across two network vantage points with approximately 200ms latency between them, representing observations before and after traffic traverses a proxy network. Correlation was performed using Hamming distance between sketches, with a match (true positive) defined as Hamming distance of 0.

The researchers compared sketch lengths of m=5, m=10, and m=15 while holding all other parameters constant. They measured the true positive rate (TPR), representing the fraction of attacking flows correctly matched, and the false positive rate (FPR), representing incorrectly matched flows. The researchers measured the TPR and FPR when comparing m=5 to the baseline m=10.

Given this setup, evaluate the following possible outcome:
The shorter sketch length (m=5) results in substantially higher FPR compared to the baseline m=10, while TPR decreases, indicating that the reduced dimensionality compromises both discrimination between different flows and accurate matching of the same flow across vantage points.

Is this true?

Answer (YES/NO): NO